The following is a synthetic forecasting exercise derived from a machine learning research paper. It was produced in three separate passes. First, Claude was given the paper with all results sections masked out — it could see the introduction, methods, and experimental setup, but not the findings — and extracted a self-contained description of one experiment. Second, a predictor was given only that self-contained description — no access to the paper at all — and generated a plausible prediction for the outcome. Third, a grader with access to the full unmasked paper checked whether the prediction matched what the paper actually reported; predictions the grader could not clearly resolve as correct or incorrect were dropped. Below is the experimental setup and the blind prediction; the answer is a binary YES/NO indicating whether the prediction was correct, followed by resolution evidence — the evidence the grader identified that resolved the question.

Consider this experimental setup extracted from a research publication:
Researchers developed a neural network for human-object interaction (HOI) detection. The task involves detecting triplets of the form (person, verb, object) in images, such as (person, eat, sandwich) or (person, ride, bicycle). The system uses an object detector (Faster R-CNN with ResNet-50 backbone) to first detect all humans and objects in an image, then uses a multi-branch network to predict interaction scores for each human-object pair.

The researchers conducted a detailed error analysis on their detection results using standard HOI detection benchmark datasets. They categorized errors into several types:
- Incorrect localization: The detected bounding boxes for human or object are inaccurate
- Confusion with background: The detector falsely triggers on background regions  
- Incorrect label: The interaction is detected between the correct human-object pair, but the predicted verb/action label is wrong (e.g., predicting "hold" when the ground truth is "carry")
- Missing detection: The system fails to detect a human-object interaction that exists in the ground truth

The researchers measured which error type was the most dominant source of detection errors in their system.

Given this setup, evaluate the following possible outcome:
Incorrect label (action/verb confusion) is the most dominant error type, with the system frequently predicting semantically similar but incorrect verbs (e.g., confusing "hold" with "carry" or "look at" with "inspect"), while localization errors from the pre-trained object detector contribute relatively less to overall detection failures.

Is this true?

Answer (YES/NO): YES